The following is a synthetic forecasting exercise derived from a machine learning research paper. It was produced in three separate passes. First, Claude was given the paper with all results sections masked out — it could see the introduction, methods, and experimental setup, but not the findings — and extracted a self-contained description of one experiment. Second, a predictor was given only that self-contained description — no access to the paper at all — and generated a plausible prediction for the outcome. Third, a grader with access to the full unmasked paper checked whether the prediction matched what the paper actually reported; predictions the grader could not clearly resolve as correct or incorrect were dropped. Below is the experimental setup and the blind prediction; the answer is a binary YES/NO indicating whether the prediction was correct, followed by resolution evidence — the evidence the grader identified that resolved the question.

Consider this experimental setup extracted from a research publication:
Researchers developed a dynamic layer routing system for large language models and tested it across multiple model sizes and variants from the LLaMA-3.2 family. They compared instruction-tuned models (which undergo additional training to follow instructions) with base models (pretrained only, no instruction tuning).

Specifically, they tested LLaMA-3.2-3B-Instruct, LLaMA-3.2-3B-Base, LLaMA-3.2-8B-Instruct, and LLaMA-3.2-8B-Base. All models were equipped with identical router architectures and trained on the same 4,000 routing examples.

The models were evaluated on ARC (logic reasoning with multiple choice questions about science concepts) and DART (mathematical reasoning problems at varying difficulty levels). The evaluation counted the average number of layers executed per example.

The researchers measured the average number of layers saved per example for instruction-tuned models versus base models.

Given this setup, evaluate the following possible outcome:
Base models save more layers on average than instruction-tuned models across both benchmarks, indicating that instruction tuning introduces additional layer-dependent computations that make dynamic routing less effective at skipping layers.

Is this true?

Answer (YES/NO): NO